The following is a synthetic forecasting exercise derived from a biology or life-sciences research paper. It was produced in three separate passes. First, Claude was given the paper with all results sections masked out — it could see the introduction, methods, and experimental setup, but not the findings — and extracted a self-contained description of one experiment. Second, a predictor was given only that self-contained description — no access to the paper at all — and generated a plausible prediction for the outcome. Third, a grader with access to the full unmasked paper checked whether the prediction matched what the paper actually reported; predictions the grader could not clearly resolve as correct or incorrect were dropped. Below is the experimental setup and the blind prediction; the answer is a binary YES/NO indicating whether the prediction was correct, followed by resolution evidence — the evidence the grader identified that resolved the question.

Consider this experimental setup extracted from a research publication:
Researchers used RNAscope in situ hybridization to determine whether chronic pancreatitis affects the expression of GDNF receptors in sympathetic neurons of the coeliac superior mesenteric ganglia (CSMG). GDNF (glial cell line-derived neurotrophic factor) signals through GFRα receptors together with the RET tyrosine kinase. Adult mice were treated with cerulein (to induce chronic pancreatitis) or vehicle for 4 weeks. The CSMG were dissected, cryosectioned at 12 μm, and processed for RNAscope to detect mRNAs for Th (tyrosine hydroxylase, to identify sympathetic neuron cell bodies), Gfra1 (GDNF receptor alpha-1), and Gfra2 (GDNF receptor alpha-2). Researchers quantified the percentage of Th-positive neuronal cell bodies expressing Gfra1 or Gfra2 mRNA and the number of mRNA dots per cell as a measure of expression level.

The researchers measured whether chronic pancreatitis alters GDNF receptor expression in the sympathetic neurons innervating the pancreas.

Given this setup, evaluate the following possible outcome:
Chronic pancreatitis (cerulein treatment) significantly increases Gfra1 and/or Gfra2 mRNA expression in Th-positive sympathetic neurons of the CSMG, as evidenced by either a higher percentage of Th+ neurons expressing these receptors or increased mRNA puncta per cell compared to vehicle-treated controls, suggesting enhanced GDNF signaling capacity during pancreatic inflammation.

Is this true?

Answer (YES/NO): YES